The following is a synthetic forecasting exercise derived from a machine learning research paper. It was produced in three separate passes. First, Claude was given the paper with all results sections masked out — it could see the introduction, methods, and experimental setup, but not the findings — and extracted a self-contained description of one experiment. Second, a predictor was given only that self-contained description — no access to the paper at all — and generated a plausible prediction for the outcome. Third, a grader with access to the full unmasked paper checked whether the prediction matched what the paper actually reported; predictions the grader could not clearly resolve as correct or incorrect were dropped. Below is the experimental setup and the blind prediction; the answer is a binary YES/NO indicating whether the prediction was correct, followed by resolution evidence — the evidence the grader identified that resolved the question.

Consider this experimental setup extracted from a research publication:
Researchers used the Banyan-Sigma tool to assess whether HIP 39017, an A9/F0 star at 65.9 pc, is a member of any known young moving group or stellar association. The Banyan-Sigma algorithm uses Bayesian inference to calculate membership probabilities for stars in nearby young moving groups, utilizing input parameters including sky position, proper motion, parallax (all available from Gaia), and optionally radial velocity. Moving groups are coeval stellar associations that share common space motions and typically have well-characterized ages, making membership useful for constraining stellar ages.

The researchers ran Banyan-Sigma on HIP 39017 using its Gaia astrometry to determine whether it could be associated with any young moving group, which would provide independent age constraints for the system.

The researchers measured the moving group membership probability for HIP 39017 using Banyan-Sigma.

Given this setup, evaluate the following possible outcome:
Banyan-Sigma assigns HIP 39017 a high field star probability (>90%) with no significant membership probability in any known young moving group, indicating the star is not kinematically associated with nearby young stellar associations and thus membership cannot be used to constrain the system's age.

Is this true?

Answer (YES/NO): YES